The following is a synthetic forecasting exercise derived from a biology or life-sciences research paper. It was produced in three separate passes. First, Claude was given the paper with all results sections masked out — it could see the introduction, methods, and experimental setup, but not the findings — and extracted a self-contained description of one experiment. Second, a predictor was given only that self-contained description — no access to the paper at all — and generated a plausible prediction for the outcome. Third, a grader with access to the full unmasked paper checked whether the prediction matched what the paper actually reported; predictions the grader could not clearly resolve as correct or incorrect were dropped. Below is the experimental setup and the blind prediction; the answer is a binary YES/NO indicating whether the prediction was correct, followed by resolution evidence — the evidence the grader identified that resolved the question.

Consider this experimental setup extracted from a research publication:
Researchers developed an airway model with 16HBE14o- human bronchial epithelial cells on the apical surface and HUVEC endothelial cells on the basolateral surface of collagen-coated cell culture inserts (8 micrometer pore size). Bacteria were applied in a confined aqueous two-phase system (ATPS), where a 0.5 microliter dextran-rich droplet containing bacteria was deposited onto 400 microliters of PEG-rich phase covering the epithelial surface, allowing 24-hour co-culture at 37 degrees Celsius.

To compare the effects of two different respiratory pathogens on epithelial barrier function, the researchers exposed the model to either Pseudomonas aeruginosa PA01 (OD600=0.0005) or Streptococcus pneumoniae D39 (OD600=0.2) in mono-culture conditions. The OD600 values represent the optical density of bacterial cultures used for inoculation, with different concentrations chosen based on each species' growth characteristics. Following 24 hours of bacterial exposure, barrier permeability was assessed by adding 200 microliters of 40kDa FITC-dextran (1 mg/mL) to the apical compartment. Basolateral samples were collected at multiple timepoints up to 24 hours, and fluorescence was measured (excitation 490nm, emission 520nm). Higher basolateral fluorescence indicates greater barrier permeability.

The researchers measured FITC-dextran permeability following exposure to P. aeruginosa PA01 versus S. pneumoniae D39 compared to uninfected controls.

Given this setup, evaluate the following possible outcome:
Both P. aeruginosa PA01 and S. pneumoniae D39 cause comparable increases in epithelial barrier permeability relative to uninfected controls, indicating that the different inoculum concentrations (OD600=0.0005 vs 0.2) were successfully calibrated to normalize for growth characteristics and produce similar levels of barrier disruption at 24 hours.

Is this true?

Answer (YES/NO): NO